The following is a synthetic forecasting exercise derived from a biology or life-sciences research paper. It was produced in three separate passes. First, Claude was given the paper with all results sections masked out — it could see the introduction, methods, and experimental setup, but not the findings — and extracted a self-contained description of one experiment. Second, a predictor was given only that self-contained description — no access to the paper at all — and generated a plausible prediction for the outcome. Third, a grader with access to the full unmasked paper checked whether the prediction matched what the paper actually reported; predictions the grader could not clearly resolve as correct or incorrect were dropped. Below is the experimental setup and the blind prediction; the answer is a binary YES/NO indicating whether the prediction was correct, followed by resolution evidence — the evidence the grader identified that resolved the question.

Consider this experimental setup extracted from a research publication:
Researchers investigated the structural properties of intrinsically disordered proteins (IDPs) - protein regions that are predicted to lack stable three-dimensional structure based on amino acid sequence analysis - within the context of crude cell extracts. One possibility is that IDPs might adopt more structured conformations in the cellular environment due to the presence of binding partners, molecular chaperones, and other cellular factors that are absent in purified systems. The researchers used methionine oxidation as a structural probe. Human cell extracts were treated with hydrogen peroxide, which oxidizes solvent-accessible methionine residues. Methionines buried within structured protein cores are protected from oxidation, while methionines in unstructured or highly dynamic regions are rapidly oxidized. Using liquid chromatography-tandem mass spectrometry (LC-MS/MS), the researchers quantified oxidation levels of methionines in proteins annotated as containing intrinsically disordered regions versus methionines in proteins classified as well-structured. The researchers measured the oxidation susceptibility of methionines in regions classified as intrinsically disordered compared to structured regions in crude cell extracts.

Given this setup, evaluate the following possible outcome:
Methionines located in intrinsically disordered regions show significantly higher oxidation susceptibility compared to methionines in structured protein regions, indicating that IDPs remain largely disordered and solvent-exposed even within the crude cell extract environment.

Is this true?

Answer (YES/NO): YES